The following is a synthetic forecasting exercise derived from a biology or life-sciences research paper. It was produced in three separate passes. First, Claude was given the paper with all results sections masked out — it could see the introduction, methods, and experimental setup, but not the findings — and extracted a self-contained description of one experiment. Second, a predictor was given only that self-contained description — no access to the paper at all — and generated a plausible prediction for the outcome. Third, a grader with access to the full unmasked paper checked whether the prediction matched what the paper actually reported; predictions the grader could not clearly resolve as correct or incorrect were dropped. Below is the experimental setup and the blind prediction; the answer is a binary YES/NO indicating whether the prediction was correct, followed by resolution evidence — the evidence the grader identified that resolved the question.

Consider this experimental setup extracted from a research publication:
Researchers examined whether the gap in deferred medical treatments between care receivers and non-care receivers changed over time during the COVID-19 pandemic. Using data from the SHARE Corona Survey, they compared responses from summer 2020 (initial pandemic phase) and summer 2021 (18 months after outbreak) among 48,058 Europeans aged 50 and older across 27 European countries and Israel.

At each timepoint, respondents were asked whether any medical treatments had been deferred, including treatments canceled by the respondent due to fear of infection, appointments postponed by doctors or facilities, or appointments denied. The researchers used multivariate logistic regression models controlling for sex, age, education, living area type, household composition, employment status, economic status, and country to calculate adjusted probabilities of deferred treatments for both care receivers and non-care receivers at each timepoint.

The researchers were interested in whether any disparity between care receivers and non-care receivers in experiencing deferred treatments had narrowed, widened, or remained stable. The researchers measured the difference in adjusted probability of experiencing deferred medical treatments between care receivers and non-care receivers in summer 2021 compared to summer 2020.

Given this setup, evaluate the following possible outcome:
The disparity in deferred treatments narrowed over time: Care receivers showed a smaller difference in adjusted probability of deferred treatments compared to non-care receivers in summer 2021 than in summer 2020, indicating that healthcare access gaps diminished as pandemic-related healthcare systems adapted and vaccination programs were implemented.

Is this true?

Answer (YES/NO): NO